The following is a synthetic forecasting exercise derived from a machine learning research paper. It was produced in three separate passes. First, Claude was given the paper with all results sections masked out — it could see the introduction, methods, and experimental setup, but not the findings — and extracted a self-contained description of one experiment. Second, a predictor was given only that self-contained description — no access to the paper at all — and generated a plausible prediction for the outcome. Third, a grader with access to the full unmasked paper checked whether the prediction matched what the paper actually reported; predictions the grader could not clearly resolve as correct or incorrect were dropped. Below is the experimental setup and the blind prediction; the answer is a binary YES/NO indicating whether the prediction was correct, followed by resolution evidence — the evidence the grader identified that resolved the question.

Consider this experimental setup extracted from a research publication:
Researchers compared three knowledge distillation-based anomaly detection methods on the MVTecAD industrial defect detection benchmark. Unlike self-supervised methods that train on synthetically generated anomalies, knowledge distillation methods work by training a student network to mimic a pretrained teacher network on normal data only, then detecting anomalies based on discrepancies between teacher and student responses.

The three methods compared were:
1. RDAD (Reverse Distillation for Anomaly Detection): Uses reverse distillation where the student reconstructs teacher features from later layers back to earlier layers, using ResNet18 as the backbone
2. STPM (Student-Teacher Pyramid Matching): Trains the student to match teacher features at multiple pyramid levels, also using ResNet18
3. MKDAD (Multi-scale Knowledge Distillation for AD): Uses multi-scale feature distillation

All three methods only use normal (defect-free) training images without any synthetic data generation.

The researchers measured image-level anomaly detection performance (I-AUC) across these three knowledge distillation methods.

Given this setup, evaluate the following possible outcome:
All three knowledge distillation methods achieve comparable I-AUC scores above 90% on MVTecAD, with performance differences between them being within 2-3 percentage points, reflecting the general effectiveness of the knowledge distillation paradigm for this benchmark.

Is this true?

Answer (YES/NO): NO